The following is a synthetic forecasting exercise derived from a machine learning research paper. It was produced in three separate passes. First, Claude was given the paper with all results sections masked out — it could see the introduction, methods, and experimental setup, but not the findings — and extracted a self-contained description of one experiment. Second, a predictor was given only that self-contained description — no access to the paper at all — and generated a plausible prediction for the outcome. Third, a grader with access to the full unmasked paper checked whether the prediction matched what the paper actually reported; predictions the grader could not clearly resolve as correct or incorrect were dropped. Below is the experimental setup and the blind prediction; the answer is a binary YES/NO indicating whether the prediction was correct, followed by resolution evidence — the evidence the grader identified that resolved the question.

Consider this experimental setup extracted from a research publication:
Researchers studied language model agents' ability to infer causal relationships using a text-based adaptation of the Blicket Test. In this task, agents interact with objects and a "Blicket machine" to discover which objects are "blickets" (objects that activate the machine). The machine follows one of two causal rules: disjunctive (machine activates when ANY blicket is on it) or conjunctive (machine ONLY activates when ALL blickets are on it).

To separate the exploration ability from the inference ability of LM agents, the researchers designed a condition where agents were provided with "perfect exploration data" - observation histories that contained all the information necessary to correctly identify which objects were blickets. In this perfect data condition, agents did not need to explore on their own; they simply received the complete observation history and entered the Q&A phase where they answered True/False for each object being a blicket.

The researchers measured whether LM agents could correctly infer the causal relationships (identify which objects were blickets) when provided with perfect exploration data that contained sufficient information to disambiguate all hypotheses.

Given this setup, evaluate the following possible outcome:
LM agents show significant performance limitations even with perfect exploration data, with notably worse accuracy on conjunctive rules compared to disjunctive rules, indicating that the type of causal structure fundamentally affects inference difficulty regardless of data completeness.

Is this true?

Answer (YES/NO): YES